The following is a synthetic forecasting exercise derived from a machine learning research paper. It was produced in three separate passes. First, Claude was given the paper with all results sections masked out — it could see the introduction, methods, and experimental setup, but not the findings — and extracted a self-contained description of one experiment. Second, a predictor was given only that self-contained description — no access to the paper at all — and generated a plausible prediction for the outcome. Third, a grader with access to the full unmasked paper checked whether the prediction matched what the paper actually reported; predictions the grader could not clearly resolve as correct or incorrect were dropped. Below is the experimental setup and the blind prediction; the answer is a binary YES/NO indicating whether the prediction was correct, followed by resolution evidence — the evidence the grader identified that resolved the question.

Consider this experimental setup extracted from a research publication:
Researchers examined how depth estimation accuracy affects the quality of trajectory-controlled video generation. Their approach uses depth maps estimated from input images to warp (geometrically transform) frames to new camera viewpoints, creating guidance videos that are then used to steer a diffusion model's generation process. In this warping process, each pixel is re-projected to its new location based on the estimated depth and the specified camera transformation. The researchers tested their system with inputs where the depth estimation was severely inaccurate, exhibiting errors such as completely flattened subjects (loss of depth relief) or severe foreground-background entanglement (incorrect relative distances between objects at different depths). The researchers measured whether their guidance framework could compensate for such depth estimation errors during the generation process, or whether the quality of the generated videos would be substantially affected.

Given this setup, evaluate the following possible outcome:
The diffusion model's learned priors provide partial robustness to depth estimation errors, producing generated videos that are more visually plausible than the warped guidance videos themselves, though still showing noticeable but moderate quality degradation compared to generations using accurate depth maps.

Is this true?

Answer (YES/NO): NO